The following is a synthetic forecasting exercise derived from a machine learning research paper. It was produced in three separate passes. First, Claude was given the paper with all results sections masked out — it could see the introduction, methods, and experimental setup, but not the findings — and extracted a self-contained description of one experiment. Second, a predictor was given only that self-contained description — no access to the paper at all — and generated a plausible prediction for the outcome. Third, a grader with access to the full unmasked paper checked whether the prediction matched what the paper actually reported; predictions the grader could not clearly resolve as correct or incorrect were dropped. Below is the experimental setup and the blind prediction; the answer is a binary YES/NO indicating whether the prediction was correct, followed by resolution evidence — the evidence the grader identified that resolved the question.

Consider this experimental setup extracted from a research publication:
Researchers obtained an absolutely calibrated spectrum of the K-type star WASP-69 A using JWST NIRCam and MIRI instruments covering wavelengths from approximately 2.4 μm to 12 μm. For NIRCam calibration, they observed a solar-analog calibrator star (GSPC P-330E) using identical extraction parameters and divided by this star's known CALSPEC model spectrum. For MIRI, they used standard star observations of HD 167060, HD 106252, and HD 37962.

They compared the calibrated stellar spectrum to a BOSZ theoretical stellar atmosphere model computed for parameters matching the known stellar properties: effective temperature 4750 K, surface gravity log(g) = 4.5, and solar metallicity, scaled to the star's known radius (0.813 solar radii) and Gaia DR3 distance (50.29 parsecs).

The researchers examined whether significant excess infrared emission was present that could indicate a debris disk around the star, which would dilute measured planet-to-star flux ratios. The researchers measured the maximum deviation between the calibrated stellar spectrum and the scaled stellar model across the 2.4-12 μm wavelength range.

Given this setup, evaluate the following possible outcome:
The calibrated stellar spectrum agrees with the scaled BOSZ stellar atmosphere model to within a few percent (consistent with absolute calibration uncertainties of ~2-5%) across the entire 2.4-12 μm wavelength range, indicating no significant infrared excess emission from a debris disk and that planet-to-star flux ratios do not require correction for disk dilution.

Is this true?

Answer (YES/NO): YES